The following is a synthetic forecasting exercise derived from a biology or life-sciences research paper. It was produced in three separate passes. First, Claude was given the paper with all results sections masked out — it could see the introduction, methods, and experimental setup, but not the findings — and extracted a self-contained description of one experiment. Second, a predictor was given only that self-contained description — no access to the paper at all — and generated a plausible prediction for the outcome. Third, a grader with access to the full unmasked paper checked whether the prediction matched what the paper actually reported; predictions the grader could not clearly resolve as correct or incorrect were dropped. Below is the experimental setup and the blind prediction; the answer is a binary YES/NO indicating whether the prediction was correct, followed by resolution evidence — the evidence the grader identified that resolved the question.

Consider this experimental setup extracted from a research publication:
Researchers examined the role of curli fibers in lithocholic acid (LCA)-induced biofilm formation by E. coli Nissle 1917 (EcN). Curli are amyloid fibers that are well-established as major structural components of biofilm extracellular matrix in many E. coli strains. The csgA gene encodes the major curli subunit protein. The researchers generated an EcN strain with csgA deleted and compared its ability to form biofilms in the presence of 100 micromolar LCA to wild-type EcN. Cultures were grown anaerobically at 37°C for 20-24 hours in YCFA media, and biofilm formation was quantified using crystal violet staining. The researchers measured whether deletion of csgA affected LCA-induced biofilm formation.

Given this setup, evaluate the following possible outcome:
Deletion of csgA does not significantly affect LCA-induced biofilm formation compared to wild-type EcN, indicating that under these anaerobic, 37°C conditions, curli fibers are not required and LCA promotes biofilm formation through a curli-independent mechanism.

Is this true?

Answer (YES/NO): YES